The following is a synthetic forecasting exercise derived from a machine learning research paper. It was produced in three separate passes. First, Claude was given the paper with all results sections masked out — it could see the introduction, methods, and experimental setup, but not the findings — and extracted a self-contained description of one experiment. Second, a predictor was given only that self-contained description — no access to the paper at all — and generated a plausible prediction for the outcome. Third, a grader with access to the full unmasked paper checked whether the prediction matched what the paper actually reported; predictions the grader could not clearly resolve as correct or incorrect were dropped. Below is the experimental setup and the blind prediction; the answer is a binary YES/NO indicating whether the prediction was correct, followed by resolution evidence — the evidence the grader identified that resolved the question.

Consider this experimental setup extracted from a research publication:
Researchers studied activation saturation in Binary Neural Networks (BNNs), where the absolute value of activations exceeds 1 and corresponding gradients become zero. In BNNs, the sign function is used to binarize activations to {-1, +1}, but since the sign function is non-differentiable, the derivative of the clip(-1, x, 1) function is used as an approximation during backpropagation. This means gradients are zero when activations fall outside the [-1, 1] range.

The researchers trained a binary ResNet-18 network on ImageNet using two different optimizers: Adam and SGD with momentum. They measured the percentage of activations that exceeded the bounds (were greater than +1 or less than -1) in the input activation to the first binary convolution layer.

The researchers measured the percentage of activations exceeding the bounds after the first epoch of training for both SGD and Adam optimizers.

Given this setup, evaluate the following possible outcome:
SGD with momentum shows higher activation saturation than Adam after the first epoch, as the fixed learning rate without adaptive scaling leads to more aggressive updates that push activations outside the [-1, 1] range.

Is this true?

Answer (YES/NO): YES